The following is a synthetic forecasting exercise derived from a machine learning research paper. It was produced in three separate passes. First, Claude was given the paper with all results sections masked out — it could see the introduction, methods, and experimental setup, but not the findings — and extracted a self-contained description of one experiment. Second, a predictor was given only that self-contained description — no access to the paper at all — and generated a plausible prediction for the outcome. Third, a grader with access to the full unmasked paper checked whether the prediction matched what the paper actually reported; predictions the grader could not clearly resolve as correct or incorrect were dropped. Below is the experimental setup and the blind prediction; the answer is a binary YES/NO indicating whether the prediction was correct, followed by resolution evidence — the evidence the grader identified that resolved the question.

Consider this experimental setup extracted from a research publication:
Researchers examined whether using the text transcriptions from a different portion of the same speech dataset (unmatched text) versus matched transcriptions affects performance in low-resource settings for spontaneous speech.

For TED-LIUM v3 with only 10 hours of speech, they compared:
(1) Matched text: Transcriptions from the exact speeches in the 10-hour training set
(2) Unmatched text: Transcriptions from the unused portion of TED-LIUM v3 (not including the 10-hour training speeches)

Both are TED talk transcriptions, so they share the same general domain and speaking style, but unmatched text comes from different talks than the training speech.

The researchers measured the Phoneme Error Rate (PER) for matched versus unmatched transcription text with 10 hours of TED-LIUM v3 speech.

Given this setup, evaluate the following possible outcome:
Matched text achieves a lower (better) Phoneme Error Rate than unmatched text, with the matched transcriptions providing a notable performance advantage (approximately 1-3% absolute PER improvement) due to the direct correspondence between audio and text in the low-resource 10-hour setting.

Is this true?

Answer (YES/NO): NO